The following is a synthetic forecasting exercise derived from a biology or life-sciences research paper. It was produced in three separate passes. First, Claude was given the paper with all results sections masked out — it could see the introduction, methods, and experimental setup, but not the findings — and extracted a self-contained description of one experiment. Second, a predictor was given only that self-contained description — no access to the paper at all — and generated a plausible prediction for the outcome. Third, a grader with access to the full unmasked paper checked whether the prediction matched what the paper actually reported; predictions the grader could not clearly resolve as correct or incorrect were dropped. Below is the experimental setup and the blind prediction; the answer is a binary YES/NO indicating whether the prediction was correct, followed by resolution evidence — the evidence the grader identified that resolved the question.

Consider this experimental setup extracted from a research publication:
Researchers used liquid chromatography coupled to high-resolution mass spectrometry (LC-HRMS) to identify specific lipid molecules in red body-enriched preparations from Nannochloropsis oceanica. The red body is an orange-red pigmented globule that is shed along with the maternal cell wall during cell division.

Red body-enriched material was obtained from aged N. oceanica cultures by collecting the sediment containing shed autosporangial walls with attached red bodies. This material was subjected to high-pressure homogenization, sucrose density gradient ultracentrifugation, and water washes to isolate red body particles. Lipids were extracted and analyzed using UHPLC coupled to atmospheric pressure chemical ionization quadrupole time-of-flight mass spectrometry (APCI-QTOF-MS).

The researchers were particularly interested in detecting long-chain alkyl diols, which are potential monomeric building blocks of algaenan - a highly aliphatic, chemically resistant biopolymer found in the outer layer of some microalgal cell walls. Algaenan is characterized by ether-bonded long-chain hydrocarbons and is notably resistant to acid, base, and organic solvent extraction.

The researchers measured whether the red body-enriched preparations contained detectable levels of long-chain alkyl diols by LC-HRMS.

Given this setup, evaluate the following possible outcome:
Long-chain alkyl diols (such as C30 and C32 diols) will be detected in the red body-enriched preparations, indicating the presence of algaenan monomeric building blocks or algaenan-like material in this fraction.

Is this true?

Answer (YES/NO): NO